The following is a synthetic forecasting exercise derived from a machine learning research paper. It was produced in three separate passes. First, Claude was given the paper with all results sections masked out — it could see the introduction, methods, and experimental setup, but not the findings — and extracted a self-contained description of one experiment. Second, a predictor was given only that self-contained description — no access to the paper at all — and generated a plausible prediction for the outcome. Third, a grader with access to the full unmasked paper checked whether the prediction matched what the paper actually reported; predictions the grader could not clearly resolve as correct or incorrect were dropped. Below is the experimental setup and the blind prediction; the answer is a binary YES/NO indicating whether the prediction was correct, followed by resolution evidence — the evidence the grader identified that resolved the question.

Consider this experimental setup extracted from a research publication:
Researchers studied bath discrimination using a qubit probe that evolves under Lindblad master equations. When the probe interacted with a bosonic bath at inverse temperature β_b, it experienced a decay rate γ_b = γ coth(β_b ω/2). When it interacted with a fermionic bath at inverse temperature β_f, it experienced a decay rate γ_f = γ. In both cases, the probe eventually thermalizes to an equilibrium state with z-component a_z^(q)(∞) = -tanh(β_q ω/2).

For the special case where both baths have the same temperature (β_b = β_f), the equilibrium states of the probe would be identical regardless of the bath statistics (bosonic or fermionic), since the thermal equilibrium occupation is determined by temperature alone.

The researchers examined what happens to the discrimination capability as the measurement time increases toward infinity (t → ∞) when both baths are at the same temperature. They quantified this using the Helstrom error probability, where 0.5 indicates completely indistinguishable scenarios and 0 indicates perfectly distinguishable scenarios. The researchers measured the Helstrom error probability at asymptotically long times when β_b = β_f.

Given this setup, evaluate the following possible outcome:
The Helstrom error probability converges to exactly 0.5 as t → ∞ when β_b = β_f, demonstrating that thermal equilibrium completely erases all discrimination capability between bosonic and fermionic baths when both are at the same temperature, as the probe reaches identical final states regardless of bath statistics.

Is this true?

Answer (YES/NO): YES